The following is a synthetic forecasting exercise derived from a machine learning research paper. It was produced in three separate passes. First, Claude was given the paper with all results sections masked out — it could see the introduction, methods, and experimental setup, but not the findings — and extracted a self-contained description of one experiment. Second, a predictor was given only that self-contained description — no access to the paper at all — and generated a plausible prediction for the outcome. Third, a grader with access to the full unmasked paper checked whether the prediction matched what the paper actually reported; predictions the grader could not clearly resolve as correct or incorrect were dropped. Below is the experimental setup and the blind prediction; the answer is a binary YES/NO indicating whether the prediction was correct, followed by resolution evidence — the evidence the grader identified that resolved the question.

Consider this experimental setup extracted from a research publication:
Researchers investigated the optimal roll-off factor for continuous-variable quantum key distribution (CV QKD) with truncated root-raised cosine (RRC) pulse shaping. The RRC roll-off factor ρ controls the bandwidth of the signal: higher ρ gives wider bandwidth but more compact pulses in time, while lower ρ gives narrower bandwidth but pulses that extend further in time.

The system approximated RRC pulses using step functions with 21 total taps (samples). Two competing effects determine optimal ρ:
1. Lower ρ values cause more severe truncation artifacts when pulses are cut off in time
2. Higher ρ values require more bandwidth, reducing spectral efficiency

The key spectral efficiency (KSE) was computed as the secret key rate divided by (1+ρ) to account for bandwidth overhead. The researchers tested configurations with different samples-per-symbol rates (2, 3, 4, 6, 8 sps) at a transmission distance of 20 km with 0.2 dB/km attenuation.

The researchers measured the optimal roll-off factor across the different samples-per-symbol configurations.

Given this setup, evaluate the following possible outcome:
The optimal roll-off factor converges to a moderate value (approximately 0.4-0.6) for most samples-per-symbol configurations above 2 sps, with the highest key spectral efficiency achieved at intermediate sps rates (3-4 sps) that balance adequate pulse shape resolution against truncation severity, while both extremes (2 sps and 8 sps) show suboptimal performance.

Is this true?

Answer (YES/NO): NO